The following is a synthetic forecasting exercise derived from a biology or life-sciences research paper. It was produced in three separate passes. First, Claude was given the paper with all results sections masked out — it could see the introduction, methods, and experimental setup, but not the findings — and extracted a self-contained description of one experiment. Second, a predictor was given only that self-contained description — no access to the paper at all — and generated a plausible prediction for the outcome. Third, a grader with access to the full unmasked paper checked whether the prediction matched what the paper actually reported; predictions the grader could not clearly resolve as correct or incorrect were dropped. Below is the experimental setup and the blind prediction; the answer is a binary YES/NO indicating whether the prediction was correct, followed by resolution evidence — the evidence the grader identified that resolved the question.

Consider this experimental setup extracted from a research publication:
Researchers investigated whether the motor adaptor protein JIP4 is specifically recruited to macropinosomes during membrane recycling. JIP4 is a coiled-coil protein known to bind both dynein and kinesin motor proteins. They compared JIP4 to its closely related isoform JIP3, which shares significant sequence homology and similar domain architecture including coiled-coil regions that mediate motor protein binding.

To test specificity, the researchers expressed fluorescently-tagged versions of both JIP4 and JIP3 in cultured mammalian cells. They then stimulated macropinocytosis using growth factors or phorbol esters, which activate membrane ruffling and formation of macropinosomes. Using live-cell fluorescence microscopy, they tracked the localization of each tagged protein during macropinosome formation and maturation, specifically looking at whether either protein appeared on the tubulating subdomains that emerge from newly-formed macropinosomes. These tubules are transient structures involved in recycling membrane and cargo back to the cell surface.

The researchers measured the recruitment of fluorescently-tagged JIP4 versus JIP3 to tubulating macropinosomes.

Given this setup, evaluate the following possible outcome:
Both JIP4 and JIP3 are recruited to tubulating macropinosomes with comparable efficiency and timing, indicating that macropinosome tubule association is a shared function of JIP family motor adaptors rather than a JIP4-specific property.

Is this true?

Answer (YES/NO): NO